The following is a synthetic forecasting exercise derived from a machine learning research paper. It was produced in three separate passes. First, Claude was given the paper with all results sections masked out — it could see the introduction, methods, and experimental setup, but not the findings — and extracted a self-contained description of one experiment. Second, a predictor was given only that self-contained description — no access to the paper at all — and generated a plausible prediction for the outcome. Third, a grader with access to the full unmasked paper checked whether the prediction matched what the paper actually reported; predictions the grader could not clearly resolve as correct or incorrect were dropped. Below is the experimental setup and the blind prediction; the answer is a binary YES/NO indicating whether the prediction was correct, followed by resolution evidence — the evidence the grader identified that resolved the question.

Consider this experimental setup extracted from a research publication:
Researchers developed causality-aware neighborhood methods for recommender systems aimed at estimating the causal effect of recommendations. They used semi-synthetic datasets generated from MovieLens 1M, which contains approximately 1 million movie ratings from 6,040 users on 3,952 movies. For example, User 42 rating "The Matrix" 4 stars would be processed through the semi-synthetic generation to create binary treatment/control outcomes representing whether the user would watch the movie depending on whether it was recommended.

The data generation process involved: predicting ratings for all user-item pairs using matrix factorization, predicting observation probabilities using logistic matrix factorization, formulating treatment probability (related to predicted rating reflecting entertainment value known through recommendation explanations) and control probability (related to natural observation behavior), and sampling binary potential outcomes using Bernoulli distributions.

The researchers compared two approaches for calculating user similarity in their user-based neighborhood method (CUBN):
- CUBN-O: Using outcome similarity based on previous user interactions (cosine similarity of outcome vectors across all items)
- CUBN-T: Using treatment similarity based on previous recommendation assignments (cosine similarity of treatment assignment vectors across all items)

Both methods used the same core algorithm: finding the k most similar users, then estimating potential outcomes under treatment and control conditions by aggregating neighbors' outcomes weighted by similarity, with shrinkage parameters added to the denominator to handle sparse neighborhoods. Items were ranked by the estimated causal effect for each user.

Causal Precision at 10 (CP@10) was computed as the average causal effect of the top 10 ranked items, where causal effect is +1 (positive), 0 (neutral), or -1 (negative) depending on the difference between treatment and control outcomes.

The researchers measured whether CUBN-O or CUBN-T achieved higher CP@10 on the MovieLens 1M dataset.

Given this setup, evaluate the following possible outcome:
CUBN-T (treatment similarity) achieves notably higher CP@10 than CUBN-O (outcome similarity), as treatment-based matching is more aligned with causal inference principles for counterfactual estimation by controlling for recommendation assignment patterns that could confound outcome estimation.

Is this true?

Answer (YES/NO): NO